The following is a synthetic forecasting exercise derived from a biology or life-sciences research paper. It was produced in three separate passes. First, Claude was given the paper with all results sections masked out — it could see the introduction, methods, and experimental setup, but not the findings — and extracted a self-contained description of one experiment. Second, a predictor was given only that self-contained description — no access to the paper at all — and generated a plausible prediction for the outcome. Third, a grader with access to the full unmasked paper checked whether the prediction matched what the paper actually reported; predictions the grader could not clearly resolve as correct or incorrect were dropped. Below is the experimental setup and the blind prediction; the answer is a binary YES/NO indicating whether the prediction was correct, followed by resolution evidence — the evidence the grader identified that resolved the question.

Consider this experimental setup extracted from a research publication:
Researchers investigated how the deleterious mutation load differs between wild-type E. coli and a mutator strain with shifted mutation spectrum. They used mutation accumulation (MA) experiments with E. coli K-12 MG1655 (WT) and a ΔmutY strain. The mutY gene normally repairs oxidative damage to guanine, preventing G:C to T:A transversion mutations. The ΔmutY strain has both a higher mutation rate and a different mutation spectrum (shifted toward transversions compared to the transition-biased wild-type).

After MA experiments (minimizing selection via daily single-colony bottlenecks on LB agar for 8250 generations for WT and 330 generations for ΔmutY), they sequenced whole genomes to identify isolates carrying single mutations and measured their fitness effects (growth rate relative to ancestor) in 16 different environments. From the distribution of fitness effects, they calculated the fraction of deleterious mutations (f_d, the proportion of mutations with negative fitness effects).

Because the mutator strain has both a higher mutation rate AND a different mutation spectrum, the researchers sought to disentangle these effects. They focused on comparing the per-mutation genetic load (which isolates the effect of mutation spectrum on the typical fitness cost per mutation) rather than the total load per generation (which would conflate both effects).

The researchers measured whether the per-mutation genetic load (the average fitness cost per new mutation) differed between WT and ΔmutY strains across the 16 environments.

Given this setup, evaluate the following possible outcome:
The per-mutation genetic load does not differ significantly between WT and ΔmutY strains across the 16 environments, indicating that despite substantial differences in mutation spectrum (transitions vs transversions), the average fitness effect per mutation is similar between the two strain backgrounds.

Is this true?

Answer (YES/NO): NO